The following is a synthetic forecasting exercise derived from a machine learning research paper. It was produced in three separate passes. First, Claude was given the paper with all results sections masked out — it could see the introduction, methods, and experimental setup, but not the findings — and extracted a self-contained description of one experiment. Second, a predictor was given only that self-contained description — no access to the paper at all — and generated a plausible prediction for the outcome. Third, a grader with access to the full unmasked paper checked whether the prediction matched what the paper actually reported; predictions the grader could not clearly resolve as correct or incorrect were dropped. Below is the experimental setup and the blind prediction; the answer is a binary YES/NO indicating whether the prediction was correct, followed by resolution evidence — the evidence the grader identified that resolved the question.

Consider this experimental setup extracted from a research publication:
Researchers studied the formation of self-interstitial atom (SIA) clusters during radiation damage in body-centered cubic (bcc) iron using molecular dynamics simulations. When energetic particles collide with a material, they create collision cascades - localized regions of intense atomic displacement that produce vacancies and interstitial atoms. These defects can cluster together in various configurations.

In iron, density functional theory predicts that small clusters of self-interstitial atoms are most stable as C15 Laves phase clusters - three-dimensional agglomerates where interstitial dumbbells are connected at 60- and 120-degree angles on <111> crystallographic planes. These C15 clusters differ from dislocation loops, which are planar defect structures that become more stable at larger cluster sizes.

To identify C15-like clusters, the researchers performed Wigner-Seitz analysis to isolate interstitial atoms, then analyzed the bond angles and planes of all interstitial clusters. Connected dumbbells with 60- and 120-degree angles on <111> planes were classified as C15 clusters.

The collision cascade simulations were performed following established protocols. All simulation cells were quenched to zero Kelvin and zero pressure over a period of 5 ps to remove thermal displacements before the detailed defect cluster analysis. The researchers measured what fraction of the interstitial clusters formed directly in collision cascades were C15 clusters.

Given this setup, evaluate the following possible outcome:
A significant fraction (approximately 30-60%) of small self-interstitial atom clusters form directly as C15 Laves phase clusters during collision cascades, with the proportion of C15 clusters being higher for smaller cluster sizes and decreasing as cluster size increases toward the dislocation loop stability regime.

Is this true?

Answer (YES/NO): NO